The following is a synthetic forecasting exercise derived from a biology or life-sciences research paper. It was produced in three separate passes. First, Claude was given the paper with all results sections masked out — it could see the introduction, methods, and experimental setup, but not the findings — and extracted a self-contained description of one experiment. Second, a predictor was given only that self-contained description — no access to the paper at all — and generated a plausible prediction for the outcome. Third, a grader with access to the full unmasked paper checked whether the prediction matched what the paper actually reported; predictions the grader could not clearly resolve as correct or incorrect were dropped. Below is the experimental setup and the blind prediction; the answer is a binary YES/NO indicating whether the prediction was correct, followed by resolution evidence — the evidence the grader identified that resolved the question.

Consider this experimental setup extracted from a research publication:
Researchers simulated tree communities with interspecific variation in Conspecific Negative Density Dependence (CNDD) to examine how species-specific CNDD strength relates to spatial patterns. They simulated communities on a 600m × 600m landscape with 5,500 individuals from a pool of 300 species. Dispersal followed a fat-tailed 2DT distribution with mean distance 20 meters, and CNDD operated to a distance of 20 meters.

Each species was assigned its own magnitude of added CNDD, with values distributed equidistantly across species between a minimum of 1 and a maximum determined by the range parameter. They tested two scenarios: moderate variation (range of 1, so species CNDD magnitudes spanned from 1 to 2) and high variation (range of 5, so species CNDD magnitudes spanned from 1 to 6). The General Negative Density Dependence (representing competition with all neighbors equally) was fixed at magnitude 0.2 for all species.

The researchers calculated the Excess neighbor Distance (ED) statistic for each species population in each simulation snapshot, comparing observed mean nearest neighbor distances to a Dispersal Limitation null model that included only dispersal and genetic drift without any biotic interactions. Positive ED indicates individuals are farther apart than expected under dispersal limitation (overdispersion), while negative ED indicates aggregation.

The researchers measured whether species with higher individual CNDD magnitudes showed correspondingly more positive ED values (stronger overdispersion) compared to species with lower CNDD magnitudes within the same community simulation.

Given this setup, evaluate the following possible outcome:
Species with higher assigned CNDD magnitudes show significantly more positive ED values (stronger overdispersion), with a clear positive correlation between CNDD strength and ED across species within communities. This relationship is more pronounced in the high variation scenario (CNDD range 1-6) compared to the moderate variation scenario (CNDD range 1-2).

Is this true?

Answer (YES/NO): NO